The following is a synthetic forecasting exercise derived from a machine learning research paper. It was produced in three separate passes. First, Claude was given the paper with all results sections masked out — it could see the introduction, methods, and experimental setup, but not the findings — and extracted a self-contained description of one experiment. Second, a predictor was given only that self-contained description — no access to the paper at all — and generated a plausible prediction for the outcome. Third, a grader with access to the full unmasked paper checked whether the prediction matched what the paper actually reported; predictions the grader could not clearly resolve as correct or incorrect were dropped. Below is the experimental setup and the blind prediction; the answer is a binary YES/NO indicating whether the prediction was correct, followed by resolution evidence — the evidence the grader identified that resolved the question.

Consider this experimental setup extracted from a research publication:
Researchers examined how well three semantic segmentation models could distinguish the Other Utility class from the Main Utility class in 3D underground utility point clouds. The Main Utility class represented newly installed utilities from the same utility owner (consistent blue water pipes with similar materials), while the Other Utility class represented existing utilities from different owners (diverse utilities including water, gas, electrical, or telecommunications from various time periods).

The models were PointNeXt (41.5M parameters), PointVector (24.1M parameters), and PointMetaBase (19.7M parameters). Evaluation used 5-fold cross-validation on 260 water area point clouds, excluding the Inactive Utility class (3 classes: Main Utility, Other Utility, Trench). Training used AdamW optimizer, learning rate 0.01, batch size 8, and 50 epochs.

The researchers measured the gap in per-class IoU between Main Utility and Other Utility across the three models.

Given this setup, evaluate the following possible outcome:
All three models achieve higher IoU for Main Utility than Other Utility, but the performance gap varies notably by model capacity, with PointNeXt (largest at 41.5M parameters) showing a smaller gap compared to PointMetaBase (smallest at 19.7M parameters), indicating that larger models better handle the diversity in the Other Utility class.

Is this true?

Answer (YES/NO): NO